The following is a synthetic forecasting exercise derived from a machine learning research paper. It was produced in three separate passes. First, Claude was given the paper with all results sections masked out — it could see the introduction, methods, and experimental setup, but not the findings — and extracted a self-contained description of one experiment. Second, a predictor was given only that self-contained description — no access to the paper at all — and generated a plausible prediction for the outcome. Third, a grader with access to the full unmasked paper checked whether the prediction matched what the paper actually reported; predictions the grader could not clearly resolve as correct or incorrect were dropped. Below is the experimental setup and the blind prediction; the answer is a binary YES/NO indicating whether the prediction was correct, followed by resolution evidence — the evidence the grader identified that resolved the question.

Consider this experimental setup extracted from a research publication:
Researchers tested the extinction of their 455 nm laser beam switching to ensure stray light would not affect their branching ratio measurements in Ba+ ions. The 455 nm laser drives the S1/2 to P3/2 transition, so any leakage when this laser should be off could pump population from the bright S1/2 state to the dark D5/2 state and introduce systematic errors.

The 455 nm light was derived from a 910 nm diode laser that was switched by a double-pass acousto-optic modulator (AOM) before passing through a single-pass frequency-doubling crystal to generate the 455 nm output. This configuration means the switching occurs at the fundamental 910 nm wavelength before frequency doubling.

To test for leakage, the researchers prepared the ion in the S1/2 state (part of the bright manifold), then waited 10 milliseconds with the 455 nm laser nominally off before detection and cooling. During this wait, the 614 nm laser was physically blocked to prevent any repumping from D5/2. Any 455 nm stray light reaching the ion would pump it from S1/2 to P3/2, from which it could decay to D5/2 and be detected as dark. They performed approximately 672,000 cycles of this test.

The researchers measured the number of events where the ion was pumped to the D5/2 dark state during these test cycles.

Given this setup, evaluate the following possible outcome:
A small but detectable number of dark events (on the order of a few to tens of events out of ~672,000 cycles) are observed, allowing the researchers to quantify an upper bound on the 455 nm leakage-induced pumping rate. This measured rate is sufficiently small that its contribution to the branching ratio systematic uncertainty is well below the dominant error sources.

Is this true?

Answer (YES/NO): NO